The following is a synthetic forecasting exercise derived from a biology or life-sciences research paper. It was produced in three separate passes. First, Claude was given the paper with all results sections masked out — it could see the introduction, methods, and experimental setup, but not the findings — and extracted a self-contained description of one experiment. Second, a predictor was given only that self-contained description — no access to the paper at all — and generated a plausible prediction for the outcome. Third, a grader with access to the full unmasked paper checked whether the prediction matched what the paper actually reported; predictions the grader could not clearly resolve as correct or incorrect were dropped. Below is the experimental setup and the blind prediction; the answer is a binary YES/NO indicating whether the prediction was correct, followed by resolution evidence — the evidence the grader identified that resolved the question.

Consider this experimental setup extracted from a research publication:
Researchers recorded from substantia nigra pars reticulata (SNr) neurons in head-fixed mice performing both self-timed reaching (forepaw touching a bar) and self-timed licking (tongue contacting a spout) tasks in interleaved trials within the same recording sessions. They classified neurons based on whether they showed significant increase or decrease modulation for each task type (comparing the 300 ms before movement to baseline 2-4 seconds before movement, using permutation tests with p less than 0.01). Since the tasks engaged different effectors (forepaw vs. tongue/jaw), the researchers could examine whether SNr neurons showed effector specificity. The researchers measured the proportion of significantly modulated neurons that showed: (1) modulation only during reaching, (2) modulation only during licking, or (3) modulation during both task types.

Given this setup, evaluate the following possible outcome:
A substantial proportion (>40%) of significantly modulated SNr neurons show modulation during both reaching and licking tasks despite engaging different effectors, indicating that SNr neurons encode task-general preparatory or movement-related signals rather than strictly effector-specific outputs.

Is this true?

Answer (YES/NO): YES